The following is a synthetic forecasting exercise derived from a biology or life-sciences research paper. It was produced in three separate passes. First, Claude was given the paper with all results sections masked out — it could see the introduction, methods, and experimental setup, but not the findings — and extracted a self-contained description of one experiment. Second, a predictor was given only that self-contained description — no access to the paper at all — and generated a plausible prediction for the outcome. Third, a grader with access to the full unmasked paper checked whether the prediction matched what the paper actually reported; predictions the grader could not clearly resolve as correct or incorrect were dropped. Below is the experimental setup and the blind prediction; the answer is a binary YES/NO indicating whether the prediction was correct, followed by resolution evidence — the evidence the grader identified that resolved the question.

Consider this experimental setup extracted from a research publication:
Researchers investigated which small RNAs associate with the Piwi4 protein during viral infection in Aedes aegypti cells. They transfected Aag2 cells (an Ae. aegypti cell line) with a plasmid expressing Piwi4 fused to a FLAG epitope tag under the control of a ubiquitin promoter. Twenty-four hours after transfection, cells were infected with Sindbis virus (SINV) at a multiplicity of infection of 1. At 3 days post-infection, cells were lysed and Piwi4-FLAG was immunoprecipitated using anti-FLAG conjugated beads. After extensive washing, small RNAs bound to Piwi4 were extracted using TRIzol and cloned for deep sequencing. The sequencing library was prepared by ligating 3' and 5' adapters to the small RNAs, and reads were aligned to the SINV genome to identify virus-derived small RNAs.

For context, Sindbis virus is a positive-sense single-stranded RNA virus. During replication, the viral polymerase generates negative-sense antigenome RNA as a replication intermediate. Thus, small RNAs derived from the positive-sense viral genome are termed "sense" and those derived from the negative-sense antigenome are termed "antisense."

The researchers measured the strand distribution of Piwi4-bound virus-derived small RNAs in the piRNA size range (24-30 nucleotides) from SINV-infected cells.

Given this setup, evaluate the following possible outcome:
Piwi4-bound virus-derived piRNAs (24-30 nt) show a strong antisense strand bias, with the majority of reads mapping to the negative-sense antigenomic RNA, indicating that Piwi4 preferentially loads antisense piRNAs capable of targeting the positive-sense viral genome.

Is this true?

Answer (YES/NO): YES